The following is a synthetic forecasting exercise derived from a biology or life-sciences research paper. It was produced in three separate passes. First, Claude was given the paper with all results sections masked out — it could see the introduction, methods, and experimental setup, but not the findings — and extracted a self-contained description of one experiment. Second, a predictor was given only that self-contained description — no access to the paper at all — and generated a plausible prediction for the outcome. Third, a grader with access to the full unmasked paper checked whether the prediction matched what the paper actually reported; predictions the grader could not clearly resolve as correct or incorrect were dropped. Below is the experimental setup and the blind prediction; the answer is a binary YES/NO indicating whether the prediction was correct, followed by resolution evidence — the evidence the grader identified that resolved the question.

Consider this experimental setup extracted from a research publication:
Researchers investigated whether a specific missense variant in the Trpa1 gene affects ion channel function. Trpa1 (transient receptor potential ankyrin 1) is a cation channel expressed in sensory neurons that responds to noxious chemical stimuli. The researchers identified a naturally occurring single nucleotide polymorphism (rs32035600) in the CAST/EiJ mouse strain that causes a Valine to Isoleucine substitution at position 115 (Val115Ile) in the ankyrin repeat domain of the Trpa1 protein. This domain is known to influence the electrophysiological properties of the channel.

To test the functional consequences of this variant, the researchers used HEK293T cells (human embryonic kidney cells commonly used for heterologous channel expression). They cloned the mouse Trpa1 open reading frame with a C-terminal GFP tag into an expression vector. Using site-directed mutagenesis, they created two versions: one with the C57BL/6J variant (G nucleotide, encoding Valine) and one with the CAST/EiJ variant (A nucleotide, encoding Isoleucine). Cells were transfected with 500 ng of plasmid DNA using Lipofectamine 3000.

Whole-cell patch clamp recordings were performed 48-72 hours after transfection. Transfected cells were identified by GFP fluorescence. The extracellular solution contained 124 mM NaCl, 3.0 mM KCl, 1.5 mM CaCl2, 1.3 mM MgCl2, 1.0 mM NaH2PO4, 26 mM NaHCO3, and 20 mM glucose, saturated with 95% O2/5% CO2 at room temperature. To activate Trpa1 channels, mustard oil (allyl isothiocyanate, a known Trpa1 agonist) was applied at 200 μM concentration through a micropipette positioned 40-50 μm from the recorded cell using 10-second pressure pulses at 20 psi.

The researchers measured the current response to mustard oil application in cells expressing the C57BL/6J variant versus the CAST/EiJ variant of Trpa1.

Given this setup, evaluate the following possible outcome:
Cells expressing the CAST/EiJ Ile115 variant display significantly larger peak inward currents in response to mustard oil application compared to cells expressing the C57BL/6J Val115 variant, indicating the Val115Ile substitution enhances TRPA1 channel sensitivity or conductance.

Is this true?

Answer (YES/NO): NO